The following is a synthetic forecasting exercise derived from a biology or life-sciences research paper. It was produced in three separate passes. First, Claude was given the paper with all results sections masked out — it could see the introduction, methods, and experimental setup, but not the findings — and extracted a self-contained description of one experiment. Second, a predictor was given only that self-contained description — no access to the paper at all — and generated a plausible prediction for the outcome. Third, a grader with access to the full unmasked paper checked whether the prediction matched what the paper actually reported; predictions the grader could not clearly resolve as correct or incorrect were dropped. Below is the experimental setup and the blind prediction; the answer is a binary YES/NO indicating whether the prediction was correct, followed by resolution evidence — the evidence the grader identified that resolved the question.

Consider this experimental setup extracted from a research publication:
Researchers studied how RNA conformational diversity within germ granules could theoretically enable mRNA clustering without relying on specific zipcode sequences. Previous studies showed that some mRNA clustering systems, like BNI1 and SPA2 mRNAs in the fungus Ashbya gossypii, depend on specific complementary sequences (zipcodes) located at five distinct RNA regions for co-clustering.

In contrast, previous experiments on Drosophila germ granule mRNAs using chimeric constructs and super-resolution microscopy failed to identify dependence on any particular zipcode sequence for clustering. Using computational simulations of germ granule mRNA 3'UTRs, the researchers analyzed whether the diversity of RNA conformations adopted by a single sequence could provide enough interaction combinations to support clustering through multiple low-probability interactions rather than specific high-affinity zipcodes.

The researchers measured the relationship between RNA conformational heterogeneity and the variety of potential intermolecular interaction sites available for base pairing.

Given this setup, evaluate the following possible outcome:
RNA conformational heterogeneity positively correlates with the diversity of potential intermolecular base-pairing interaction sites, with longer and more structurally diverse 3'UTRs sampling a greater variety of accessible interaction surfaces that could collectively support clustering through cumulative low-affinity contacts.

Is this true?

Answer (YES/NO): YES